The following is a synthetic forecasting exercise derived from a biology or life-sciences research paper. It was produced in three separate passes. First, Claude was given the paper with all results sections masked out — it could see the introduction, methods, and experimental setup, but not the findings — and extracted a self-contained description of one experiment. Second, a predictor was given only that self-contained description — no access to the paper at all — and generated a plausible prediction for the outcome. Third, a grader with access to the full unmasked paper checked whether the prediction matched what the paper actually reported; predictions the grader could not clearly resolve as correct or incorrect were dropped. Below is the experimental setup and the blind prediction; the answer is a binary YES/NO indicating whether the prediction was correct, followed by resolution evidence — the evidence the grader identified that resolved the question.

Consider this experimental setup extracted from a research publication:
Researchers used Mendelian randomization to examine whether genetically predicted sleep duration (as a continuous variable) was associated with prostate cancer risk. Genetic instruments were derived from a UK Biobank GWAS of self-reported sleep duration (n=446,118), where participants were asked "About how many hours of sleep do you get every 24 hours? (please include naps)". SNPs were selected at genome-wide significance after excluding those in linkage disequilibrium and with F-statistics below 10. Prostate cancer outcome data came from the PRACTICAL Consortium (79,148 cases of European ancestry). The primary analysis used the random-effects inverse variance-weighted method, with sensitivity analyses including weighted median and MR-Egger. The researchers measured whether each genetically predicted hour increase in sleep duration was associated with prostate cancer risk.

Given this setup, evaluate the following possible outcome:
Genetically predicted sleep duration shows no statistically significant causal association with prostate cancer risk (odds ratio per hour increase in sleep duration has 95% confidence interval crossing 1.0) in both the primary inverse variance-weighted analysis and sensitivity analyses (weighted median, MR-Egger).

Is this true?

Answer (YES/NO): YES